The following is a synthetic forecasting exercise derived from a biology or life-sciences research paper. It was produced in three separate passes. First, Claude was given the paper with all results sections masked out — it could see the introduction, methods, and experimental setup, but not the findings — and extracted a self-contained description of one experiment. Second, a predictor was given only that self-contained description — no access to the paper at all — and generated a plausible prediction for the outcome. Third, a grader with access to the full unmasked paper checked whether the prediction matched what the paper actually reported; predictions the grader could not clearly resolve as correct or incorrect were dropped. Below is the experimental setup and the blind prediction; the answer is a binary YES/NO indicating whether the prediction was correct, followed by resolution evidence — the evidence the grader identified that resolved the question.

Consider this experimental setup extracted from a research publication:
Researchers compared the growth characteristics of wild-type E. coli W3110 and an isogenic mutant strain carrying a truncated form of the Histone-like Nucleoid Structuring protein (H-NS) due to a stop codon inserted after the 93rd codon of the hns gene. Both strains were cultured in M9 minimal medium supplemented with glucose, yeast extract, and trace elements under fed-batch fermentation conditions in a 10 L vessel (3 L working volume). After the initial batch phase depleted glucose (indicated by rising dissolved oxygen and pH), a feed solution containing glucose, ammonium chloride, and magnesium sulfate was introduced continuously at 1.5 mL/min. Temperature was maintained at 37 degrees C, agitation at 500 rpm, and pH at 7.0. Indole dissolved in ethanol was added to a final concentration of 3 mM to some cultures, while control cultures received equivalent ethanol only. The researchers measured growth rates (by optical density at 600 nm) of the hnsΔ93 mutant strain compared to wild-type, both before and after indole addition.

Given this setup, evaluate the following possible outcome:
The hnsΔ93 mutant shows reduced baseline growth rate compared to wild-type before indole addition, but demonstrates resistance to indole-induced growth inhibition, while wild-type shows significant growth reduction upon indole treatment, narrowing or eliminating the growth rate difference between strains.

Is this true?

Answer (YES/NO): NO